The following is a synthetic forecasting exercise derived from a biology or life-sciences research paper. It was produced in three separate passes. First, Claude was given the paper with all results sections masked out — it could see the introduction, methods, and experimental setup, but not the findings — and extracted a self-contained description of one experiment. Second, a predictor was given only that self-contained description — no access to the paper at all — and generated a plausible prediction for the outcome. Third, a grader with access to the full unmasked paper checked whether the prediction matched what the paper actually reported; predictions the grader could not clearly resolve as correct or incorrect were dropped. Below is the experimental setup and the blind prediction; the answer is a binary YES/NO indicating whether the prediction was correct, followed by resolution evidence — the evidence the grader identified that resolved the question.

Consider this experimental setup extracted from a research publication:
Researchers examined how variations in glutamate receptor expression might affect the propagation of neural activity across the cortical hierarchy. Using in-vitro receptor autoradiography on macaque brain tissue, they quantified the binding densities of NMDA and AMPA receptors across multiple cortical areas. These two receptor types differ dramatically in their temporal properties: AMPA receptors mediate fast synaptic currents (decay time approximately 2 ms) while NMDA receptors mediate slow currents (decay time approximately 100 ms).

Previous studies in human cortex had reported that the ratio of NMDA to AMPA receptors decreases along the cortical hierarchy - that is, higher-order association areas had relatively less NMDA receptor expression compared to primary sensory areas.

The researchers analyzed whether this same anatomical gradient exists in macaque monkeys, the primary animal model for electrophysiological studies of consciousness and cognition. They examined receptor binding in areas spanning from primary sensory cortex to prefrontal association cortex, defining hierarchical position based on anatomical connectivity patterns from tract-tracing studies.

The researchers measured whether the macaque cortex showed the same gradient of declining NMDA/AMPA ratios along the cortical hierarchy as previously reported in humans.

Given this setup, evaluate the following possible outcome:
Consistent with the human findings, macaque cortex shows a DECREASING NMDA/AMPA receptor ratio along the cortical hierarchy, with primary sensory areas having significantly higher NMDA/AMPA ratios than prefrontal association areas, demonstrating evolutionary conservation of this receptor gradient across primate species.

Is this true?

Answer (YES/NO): YES